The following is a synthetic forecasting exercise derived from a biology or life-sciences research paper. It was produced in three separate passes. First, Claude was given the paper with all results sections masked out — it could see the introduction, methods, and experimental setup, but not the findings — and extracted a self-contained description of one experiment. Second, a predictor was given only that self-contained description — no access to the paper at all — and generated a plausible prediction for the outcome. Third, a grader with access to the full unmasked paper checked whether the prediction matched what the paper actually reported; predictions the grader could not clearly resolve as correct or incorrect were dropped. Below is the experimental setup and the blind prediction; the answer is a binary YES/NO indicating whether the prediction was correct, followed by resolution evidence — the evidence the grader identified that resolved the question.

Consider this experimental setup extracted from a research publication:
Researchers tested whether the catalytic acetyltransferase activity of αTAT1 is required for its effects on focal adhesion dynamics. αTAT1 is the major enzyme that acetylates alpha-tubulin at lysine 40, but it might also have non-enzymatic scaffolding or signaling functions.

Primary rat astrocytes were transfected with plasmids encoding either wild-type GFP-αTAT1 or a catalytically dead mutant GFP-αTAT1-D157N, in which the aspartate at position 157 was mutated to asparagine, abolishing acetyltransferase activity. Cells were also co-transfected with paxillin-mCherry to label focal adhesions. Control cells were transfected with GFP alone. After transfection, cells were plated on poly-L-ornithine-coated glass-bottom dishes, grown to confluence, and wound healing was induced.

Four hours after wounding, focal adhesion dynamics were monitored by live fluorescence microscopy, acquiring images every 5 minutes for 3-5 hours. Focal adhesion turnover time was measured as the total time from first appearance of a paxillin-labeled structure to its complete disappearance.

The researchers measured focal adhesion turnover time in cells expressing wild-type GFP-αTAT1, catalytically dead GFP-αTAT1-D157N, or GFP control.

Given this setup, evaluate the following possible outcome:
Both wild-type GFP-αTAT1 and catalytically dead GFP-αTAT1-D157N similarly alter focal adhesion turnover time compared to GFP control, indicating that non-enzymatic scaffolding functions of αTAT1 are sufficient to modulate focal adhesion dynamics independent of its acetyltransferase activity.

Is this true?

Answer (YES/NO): NO